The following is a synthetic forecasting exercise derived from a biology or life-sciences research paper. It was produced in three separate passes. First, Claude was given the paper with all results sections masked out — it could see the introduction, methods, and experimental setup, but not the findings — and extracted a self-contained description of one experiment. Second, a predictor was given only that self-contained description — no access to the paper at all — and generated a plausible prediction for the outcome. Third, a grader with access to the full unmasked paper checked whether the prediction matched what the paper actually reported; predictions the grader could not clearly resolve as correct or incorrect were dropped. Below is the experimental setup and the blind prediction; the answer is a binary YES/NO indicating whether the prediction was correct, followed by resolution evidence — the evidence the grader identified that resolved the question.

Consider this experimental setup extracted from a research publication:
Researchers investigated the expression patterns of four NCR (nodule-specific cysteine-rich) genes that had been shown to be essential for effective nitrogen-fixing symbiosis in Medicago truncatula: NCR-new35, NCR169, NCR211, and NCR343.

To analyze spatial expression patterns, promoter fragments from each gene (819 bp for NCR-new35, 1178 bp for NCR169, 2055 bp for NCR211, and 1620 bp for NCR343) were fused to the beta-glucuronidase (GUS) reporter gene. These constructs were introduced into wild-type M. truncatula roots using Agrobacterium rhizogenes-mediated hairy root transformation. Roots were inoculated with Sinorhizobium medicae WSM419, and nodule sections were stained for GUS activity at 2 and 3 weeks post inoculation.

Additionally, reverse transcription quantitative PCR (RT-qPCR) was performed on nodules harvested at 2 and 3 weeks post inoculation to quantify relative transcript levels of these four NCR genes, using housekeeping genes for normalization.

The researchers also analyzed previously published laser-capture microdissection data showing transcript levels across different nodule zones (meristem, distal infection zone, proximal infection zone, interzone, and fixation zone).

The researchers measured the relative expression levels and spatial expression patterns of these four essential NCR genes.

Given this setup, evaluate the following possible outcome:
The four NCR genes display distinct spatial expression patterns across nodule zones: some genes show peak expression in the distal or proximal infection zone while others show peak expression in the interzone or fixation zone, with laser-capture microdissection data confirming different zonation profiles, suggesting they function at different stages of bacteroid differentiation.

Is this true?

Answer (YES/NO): NO